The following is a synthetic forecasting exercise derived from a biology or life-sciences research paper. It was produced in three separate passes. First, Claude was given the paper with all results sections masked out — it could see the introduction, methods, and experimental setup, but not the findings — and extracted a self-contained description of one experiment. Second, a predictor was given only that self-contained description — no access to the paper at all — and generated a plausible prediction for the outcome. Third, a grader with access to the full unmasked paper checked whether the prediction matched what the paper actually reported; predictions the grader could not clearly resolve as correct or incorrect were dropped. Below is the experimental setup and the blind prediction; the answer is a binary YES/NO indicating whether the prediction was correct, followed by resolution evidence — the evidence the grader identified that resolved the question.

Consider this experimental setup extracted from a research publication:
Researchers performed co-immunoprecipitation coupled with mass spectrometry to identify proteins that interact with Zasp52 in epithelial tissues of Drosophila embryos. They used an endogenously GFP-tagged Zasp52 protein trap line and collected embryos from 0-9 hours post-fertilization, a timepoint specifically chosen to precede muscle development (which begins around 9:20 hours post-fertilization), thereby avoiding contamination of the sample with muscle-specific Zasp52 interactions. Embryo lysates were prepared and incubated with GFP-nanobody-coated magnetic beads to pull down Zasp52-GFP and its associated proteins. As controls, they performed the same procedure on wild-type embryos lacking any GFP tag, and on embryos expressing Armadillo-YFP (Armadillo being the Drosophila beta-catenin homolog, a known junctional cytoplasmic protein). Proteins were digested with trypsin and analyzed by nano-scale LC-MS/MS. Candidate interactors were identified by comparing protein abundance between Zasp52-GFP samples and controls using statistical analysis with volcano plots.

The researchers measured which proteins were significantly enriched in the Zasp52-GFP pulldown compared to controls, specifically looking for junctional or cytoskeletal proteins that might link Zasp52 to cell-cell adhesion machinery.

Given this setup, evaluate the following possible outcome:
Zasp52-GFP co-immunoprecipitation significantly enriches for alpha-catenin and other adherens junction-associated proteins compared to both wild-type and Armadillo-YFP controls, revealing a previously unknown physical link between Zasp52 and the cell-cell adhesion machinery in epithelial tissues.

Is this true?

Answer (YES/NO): NO